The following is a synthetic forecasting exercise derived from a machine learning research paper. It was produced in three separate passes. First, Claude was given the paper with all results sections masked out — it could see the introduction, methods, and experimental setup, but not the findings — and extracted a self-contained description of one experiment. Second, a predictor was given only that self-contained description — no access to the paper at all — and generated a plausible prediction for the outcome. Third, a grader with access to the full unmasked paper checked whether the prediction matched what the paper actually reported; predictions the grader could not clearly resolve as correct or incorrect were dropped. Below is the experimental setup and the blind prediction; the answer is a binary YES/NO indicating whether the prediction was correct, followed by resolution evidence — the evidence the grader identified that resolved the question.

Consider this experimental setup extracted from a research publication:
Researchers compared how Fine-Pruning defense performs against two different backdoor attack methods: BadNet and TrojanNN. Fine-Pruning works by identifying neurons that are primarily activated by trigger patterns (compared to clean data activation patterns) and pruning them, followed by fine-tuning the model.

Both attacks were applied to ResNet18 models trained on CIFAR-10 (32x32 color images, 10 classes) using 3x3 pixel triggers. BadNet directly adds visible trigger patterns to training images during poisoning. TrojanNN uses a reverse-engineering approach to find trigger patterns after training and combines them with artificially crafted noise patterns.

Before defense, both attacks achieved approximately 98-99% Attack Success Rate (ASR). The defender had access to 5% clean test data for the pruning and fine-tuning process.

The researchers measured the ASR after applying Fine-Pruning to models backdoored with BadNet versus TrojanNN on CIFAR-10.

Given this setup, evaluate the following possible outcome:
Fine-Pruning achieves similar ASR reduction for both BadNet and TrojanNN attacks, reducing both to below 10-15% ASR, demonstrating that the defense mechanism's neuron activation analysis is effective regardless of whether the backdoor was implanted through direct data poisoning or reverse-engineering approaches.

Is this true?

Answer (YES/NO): NO